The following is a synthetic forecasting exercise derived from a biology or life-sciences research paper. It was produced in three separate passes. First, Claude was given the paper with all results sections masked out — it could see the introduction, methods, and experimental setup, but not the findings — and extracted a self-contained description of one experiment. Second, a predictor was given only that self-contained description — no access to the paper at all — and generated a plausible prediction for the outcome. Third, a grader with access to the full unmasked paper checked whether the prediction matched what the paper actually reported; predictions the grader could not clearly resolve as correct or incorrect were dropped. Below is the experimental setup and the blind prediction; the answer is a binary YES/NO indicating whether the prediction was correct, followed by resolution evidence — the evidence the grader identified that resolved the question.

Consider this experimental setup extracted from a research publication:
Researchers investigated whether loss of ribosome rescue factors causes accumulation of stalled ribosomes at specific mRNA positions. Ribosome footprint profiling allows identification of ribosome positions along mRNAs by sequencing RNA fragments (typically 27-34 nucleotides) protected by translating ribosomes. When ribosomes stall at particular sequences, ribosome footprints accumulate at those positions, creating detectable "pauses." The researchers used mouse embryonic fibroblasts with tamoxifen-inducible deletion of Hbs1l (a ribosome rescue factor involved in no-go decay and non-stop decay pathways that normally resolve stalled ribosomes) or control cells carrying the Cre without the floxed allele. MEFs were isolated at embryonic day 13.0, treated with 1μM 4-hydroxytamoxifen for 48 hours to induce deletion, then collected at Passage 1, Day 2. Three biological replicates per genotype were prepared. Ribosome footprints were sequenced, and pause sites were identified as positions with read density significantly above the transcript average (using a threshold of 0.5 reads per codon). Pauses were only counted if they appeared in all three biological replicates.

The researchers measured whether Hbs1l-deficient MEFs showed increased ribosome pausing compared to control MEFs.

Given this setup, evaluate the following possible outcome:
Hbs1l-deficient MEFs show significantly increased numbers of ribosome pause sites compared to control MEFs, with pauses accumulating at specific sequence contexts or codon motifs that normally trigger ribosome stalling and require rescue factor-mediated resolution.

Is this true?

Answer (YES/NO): NO